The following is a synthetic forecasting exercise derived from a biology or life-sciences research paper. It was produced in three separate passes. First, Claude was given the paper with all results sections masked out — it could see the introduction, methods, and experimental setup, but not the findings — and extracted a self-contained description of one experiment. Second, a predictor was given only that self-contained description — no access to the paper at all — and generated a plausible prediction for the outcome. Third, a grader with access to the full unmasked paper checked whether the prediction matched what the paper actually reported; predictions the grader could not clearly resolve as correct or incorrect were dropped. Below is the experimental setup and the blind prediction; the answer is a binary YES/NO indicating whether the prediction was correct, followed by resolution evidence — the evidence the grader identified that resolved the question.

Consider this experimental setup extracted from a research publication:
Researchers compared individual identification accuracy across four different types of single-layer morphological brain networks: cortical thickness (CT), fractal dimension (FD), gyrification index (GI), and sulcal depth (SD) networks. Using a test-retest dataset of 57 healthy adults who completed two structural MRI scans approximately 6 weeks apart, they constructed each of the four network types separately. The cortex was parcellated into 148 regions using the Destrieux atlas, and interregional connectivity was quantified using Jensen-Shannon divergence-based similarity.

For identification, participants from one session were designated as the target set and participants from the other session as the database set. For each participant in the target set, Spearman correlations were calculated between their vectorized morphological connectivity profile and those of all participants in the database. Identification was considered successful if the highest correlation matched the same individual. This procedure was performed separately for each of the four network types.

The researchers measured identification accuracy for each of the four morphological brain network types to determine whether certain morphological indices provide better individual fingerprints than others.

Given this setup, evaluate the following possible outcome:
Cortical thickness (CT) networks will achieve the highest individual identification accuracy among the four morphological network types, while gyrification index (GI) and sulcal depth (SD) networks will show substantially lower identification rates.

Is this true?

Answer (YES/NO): NO